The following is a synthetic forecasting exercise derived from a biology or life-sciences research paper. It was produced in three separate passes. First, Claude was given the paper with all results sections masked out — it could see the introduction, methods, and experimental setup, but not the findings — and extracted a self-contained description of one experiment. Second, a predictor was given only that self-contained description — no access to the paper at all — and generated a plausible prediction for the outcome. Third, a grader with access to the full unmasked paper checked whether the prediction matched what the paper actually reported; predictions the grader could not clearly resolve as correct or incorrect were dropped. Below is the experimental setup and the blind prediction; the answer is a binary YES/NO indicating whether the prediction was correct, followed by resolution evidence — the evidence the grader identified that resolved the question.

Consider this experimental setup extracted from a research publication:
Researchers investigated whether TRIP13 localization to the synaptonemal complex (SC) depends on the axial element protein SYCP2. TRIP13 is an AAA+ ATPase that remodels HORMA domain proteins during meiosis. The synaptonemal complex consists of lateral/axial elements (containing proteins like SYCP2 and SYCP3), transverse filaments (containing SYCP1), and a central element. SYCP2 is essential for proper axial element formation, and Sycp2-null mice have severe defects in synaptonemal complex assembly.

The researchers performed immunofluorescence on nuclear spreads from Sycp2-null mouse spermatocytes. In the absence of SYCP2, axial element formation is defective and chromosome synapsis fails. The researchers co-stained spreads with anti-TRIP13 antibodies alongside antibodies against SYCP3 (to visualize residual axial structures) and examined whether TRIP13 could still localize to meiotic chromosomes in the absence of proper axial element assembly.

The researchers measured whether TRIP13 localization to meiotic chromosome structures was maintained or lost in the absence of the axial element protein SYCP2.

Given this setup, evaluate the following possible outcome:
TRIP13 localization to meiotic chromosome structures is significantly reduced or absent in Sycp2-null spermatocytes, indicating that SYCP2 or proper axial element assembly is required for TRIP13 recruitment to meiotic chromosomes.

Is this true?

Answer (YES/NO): NO